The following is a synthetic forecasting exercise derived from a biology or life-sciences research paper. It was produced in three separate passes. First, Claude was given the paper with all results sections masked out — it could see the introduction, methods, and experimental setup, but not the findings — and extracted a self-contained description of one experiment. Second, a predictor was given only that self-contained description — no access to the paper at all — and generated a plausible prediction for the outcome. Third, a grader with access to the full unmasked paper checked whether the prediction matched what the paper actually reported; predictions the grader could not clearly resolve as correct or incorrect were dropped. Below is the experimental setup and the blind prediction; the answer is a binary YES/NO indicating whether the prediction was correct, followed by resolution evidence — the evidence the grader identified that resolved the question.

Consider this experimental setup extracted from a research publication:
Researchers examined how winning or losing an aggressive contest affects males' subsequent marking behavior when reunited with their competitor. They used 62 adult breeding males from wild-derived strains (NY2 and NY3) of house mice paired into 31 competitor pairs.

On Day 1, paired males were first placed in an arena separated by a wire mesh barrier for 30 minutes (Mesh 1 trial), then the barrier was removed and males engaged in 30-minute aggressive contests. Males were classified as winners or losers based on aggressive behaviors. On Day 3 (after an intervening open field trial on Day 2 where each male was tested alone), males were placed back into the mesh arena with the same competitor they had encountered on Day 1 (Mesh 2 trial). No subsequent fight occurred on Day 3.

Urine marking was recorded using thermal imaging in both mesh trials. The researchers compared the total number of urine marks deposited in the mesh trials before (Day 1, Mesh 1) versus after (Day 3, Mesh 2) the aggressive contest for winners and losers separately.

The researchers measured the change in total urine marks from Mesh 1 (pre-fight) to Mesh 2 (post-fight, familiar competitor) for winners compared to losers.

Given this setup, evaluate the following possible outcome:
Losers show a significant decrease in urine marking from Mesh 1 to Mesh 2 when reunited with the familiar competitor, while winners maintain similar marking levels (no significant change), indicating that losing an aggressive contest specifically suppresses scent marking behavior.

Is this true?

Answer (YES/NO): YES